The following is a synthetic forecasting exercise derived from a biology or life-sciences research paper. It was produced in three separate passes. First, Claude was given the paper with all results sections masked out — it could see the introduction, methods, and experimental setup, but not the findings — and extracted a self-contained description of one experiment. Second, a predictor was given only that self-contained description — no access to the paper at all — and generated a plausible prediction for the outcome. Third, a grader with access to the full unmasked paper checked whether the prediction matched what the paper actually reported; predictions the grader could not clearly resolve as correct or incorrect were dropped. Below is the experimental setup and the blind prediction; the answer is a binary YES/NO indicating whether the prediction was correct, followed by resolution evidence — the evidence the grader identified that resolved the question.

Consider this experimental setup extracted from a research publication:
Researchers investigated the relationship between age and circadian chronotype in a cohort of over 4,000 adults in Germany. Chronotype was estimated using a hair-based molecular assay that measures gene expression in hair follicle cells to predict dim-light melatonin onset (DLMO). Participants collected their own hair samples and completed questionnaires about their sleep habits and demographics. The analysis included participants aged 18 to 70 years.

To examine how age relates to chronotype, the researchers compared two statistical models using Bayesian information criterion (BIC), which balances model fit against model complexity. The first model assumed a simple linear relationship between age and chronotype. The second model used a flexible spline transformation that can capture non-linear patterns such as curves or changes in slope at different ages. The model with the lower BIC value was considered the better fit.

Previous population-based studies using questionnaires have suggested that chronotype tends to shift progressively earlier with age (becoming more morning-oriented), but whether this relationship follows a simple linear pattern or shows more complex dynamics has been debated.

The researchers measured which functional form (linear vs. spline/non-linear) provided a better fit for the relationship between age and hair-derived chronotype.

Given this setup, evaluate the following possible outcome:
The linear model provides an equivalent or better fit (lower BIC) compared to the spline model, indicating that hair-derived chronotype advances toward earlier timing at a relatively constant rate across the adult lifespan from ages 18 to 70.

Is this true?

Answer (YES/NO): NO